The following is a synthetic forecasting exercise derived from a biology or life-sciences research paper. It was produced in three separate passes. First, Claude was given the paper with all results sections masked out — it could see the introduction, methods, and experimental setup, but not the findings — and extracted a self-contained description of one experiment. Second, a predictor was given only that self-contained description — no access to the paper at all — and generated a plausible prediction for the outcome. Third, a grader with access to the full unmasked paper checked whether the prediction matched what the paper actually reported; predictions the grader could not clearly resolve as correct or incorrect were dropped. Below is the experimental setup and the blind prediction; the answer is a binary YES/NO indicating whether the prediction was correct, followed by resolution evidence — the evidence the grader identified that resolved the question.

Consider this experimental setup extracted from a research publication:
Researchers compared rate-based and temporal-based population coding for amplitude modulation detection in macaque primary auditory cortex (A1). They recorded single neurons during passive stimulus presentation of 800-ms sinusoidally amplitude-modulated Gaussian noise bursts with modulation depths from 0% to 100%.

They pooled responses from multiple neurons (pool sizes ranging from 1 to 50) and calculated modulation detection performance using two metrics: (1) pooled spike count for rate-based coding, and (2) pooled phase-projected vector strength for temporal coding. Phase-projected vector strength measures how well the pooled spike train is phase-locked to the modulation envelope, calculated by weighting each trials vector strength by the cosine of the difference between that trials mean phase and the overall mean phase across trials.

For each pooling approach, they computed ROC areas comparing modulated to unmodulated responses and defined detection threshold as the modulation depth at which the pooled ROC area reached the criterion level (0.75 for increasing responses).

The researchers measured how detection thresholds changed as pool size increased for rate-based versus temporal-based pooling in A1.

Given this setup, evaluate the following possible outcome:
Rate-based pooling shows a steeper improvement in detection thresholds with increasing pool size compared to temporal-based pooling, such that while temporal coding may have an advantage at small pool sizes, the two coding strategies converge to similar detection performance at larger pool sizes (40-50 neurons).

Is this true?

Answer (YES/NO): NO